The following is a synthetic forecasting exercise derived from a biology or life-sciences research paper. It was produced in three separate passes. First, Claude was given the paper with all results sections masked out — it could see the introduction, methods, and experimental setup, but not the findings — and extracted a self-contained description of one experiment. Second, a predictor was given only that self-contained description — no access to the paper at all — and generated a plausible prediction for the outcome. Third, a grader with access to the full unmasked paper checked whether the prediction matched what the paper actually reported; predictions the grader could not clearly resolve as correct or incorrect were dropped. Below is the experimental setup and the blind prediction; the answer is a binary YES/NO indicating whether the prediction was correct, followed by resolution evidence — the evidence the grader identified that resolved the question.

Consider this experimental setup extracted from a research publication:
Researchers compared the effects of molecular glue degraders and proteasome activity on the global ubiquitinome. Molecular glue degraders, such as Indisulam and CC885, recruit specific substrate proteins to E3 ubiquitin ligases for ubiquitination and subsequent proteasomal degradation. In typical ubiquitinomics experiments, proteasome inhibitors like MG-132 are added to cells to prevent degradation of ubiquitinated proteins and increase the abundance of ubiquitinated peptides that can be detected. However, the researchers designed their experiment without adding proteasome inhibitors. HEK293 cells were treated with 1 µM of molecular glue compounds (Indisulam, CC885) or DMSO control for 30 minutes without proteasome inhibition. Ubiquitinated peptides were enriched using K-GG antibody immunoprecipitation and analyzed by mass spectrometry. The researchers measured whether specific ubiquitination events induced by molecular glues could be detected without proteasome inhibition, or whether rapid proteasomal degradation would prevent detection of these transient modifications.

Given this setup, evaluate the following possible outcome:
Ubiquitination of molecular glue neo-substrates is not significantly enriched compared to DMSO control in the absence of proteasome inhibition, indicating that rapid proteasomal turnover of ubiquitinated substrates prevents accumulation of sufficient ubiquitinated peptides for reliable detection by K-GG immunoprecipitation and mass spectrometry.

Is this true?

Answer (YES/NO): NO